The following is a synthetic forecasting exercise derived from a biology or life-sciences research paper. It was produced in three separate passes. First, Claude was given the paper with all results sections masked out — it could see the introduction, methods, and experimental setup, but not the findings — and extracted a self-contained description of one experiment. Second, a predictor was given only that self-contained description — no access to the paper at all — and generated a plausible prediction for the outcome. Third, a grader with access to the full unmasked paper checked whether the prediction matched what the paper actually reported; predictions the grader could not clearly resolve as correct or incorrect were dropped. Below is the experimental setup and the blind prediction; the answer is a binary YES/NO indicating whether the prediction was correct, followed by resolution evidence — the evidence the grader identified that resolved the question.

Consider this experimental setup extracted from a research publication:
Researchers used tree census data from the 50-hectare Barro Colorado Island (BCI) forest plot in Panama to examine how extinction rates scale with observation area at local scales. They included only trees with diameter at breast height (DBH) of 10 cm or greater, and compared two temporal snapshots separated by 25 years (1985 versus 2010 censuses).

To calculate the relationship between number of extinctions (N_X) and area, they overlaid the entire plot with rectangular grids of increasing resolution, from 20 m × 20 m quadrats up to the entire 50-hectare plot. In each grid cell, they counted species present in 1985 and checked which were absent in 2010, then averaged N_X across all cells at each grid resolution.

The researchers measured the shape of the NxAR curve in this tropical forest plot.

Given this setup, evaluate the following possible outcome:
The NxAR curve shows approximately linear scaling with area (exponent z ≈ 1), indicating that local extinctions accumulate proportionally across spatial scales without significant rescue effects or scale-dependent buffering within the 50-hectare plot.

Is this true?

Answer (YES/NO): NO